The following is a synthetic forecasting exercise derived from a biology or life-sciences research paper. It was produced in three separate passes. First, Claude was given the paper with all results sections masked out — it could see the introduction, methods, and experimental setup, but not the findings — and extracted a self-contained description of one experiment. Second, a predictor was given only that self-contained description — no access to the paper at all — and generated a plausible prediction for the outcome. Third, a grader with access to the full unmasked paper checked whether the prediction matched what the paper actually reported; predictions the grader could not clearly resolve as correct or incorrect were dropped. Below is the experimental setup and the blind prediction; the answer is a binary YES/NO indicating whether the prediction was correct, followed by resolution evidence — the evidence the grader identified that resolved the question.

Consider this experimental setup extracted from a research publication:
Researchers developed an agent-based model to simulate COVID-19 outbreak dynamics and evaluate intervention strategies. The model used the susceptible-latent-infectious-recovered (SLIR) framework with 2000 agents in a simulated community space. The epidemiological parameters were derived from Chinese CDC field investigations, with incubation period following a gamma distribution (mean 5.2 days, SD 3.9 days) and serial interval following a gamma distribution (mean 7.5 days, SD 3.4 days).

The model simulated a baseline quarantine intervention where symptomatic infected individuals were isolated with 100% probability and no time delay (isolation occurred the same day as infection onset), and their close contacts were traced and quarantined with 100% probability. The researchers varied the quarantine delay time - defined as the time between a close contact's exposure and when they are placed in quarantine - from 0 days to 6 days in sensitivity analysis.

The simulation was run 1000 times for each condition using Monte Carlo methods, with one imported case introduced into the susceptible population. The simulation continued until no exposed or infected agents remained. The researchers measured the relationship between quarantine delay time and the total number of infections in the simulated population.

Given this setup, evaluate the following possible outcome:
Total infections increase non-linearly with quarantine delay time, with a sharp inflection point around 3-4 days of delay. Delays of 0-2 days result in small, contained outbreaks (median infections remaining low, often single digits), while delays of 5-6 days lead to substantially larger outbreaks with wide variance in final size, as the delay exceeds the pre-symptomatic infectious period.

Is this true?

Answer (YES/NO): NO